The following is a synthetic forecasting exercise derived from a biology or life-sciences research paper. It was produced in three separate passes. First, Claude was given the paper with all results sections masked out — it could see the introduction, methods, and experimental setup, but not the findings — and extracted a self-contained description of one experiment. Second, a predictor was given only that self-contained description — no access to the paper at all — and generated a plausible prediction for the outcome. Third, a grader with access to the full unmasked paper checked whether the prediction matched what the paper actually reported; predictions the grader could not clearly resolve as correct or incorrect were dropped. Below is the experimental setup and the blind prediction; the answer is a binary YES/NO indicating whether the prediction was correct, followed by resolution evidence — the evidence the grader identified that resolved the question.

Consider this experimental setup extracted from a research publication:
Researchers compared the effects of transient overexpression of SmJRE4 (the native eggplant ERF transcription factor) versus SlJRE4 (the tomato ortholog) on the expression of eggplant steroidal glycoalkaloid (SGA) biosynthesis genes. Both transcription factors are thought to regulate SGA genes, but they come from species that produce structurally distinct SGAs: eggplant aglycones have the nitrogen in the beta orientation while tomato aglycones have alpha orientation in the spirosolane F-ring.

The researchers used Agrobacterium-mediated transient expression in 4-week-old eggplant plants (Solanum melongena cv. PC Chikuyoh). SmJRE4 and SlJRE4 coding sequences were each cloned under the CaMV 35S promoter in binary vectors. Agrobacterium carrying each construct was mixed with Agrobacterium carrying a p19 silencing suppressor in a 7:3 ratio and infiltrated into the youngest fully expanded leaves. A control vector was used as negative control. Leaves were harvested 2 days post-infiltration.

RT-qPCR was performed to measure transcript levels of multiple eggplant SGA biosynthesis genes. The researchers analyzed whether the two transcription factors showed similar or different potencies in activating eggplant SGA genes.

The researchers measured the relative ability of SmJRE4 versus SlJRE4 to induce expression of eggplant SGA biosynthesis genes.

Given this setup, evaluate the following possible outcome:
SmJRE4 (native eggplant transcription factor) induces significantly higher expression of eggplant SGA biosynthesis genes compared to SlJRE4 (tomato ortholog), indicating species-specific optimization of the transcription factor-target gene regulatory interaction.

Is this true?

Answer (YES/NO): NO